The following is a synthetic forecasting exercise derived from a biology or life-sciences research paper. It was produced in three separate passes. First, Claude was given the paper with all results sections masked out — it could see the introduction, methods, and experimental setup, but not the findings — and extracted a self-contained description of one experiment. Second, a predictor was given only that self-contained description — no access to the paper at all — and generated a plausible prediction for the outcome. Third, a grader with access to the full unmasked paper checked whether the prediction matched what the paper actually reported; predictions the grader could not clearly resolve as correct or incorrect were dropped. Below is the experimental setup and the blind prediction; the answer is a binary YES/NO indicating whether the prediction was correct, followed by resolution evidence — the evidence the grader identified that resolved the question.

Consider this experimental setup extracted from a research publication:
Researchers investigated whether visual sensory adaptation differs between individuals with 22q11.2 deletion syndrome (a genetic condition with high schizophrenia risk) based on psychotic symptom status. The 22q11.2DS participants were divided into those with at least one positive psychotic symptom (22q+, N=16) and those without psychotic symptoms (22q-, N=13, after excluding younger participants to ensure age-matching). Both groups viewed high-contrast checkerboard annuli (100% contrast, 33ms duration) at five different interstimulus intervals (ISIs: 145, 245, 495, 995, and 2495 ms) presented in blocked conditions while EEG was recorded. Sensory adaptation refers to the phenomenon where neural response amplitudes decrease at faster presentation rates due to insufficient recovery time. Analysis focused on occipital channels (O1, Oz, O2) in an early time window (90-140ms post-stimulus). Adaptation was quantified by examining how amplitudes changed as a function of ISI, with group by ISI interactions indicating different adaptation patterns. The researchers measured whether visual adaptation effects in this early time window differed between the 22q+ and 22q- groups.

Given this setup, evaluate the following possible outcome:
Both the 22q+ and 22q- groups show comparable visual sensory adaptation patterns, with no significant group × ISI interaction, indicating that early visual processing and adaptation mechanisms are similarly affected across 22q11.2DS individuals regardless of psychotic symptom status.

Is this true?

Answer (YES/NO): NO